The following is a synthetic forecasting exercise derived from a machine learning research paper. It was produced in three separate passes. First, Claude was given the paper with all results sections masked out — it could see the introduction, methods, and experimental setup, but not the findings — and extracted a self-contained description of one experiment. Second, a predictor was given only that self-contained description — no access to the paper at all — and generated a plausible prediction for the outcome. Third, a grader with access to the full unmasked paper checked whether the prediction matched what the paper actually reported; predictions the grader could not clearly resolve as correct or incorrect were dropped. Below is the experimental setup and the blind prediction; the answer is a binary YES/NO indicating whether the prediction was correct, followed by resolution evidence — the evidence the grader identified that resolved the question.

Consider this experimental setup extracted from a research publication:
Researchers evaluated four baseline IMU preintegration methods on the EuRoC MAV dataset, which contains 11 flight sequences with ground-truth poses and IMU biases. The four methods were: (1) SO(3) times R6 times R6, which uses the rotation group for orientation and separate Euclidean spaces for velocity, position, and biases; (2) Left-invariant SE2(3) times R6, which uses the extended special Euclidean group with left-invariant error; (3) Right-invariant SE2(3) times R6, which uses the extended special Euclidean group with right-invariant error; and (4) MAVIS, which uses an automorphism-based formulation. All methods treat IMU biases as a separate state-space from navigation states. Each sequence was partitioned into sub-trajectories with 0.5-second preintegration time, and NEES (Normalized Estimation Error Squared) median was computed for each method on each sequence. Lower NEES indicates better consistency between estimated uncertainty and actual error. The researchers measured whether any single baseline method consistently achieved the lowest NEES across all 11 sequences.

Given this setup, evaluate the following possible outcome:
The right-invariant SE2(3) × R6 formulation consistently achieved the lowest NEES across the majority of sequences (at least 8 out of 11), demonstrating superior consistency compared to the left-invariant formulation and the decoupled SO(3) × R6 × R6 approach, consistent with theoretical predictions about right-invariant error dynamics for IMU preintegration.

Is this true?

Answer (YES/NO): NO